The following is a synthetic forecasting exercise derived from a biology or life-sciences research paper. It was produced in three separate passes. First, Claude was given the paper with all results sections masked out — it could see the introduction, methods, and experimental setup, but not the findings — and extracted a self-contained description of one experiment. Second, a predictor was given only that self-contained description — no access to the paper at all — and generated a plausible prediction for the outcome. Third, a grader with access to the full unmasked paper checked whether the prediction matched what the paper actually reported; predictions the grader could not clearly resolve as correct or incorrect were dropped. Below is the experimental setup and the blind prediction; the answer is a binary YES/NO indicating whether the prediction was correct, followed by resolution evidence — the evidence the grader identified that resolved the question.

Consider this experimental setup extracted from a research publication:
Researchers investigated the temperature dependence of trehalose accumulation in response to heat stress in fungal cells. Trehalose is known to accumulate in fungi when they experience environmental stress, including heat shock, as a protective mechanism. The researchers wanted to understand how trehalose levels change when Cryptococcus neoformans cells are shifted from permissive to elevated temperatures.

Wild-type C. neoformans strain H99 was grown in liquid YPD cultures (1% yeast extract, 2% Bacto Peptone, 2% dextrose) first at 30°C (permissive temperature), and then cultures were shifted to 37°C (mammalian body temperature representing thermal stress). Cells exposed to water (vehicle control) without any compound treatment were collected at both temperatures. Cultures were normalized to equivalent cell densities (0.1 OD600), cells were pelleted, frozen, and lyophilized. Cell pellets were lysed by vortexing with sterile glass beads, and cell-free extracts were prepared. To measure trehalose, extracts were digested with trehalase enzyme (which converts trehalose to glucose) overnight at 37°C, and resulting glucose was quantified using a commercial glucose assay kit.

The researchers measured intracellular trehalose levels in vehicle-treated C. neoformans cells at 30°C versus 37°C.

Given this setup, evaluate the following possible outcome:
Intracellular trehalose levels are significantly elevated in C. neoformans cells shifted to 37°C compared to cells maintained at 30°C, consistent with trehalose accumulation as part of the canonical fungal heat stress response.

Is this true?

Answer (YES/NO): YES